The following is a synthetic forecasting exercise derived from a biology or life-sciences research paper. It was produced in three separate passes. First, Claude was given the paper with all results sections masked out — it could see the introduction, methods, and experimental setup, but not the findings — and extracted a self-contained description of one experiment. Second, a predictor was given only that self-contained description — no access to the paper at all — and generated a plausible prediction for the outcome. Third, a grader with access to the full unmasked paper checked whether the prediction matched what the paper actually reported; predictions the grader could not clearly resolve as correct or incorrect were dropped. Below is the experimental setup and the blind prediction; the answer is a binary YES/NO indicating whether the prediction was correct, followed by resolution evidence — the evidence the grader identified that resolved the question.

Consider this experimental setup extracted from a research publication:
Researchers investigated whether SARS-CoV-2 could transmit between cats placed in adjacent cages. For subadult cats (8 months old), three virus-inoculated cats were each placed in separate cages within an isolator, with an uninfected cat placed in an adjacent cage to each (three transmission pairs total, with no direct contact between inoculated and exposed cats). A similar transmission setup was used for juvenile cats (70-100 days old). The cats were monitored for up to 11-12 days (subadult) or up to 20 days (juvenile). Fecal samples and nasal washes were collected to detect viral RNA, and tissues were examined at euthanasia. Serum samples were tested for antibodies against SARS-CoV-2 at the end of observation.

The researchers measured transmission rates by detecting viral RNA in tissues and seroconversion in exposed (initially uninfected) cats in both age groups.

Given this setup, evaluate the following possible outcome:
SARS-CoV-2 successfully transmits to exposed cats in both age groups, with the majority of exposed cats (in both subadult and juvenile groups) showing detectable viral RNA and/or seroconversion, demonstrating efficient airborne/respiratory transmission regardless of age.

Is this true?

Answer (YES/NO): NO